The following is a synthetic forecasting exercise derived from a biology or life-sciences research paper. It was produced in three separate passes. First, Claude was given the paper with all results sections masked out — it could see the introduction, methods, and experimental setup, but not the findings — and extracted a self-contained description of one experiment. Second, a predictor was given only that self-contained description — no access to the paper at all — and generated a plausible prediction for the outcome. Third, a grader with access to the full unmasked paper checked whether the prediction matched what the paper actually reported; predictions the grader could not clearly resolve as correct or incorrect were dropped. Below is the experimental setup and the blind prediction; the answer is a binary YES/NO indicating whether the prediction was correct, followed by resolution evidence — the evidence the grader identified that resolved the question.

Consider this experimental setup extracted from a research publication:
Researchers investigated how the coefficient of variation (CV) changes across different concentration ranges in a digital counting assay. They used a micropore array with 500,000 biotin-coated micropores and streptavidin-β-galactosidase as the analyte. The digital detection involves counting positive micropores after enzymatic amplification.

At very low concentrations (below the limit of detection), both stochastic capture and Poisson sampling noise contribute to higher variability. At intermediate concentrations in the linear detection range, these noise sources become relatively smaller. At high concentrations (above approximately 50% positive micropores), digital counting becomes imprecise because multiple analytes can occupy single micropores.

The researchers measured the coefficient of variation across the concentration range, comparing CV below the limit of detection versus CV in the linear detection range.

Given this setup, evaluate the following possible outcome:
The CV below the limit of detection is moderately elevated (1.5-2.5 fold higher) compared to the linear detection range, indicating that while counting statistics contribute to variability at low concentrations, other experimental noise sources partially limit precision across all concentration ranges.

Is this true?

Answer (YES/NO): NO